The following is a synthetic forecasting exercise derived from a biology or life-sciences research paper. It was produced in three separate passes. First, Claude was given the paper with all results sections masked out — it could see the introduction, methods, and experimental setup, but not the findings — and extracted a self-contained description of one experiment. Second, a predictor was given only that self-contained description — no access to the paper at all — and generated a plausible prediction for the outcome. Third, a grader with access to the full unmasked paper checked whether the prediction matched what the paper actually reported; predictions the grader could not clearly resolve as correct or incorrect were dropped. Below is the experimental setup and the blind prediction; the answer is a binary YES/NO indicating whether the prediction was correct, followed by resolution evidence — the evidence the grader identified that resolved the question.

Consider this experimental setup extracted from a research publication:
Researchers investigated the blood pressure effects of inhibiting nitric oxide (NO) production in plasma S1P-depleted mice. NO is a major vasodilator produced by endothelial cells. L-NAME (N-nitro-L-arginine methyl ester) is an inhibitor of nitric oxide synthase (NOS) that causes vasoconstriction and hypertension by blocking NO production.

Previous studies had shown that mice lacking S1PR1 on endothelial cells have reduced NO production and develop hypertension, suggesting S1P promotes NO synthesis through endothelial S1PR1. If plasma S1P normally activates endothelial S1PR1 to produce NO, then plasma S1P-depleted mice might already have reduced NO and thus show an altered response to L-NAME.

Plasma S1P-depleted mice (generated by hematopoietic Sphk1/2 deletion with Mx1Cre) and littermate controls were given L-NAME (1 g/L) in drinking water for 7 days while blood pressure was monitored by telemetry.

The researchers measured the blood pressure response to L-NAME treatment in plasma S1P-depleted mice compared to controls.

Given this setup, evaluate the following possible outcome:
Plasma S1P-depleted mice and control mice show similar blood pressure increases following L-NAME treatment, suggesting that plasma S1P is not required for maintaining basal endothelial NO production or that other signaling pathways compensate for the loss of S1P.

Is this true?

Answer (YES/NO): NO